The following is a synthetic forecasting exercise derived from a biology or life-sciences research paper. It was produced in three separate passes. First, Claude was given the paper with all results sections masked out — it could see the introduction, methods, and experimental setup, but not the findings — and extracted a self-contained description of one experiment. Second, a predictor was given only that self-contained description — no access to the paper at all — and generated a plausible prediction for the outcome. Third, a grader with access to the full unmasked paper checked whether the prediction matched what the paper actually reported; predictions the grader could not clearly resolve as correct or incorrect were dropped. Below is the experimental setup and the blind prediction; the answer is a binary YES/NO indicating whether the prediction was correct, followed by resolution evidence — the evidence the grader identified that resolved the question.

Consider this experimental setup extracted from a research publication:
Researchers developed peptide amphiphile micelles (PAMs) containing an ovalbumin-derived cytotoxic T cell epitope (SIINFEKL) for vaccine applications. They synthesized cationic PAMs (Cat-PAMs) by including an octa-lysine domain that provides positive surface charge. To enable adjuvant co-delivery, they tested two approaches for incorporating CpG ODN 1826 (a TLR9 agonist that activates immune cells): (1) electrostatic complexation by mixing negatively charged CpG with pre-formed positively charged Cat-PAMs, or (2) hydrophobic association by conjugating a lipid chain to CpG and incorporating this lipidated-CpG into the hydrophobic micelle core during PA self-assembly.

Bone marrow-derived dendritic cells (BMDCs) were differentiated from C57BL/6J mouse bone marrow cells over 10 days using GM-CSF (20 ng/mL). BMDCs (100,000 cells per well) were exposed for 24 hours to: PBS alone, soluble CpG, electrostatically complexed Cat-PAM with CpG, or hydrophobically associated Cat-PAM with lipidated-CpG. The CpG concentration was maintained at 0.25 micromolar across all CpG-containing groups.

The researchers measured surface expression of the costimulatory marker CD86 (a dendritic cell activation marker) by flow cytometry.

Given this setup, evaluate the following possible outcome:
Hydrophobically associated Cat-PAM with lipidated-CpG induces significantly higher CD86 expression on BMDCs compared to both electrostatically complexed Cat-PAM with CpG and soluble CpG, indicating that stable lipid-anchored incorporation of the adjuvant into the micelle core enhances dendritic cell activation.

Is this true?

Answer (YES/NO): NO